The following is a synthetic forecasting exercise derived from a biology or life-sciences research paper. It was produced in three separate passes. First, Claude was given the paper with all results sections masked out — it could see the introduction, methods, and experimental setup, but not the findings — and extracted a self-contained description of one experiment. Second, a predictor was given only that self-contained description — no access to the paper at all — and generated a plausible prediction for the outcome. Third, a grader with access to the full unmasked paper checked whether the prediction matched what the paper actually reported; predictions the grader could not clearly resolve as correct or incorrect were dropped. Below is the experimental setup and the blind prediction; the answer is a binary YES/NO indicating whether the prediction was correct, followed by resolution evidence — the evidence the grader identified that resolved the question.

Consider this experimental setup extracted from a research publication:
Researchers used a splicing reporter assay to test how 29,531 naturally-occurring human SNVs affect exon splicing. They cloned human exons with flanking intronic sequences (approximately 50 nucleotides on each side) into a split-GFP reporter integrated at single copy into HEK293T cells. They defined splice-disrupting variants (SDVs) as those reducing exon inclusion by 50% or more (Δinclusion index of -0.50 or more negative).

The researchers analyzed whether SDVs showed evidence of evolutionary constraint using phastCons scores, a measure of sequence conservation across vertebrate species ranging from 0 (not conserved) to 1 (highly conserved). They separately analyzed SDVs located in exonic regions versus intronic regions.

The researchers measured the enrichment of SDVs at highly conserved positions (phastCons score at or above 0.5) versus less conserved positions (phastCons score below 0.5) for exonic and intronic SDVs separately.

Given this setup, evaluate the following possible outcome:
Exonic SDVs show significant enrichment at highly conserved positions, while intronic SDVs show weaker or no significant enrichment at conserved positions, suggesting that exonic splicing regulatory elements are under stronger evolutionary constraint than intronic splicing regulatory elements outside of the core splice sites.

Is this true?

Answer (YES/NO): NO